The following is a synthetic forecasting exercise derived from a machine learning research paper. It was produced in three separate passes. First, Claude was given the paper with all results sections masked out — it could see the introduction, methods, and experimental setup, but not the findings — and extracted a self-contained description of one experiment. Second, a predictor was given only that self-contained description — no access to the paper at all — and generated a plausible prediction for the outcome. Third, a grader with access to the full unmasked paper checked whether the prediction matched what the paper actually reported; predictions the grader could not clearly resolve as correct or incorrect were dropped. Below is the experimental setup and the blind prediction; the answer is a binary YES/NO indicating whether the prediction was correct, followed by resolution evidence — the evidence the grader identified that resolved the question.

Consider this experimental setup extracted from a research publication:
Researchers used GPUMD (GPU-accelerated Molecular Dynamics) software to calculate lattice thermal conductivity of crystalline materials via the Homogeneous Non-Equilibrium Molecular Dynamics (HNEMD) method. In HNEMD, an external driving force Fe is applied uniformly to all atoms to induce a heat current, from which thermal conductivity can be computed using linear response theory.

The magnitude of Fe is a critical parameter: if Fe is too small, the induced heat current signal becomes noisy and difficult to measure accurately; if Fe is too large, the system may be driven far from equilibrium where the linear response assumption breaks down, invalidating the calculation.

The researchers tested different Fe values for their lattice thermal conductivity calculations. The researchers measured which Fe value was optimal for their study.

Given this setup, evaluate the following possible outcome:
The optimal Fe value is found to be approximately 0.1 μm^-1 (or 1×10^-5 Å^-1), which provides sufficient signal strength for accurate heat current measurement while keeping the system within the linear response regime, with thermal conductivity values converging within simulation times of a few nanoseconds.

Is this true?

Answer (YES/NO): NO